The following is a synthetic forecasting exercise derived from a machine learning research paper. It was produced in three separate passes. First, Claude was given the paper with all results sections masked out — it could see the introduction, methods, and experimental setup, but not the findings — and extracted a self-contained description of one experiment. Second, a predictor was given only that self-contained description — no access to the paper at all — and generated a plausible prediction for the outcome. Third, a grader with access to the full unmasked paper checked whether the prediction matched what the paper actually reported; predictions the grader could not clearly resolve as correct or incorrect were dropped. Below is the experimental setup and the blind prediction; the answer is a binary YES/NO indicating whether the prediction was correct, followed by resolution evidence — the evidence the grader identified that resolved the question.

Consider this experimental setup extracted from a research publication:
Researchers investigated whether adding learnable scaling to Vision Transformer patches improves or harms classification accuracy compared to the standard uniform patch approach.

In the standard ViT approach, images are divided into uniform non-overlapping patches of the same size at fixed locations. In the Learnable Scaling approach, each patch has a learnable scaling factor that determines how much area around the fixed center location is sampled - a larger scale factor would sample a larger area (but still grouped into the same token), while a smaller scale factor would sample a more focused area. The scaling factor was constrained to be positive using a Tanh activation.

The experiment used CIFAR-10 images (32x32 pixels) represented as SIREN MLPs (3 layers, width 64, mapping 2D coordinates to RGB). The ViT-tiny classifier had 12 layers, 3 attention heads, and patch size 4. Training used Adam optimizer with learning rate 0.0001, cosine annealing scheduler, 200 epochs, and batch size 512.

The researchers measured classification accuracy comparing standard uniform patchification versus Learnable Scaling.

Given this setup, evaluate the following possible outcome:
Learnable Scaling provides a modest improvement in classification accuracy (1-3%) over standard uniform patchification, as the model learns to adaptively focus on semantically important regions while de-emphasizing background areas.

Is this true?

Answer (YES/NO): NO